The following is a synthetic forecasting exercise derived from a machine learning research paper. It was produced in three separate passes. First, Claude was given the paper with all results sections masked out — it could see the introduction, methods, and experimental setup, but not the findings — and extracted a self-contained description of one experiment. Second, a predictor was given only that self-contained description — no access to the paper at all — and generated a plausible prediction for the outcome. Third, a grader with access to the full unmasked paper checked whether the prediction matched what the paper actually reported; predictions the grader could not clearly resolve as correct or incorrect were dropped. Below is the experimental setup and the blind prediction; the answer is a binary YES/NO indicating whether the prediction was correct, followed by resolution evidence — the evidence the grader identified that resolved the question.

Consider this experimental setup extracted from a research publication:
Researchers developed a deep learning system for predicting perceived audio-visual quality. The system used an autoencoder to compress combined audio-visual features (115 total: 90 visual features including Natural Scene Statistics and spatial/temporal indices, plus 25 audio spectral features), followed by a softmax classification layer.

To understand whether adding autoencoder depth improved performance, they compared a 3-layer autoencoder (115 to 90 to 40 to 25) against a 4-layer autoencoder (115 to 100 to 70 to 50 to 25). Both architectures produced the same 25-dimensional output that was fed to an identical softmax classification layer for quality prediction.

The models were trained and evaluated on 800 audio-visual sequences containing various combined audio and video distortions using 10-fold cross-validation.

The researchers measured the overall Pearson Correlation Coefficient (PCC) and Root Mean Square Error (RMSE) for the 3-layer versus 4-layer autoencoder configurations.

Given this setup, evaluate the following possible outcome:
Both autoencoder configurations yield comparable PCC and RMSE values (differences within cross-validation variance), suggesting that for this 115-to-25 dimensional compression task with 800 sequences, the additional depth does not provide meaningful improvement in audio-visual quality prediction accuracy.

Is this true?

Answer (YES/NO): YES